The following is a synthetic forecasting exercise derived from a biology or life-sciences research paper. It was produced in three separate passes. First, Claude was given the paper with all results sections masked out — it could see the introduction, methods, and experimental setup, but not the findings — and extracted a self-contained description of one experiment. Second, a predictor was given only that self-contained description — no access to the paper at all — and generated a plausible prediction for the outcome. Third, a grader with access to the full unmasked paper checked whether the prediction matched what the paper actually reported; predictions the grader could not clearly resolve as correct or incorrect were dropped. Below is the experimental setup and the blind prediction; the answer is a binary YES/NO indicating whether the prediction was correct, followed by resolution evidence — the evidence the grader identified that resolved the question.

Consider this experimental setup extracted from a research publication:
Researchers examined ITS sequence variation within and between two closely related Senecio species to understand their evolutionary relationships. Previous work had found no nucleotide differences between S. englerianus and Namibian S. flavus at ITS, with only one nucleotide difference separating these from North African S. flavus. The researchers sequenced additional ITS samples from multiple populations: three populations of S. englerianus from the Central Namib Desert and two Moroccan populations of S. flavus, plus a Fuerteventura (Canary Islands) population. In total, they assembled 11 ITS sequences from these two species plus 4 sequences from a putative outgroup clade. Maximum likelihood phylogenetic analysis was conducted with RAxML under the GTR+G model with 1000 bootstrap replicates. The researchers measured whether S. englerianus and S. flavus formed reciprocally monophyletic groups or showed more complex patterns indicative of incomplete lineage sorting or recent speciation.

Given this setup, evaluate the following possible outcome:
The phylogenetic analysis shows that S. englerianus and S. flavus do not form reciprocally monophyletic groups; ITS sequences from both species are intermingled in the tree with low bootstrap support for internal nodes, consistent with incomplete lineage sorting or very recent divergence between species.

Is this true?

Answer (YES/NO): YES